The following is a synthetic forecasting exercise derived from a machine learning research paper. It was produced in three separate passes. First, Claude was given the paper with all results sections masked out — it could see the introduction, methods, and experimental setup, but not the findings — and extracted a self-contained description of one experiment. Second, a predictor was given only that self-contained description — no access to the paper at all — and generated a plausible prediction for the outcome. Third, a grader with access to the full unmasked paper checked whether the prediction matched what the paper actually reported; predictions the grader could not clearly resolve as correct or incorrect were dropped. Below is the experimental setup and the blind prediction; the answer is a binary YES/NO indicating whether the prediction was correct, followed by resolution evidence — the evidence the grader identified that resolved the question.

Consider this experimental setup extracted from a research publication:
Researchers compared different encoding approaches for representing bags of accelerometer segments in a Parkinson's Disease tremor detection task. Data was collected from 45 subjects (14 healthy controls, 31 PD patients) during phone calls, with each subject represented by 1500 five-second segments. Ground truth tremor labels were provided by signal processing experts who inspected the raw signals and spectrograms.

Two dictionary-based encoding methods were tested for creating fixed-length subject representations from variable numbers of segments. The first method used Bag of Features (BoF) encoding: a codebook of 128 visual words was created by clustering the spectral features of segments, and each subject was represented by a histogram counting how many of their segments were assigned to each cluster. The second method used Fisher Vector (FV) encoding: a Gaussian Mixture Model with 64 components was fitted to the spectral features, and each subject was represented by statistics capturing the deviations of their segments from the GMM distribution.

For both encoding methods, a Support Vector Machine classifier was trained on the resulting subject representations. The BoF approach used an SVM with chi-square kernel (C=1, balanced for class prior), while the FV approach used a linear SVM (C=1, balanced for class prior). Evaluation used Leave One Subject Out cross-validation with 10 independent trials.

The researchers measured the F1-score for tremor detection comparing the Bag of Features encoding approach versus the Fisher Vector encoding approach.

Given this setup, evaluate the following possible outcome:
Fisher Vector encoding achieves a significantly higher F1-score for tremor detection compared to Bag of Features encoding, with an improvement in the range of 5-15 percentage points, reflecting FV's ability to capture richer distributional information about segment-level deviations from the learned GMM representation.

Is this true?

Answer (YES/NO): NO